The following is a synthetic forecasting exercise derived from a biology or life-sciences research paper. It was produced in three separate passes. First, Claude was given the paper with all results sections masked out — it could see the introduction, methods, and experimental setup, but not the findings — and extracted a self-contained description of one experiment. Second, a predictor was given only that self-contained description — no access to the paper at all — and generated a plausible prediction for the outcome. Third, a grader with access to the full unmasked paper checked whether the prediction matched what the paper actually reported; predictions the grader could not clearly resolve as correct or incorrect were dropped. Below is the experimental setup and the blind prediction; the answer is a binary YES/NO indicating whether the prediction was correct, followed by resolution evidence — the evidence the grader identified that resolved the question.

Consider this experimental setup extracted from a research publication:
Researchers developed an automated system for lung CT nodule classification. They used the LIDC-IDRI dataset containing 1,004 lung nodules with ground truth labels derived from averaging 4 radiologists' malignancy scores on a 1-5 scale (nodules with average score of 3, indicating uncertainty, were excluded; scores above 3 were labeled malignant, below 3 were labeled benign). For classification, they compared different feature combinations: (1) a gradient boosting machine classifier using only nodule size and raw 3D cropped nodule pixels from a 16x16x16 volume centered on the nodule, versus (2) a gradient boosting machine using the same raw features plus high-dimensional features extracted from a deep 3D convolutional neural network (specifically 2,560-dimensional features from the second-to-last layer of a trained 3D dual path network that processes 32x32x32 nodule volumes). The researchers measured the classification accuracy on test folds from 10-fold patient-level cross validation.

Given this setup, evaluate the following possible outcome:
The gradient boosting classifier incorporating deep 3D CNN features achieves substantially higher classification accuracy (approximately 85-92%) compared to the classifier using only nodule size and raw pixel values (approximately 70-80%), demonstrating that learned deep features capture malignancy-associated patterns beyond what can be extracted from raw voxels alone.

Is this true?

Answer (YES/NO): NO